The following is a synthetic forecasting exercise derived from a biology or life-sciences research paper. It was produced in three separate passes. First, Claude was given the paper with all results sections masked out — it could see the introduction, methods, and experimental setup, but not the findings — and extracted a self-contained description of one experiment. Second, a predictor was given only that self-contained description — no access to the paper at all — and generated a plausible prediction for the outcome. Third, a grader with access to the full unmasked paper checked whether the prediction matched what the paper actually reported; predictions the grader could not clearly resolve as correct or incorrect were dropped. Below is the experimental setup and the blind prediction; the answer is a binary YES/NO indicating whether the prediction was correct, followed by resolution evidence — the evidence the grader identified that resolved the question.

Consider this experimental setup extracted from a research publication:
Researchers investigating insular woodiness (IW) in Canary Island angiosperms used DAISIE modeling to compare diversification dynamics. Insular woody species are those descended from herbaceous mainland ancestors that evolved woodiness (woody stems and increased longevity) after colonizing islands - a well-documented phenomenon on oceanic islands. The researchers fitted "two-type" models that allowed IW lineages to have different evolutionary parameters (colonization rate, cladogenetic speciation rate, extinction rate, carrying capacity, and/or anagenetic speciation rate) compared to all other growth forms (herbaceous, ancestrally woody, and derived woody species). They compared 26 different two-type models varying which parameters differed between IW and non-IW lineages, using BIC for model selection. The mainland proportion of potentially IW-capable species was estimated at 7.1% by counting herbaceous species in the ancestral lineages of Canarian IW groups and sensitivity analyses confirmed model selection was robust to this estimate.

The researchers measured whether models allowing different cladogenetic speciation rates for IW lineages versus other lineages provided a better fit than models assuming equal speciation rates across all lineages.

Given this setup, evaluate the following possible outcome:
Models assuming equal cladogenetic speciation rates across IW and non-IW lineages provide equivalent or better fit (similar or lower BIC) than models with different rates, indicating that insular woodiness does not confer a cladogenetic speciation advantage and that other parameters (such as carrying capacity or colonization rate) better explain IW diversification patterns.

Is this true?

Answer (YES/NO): NO